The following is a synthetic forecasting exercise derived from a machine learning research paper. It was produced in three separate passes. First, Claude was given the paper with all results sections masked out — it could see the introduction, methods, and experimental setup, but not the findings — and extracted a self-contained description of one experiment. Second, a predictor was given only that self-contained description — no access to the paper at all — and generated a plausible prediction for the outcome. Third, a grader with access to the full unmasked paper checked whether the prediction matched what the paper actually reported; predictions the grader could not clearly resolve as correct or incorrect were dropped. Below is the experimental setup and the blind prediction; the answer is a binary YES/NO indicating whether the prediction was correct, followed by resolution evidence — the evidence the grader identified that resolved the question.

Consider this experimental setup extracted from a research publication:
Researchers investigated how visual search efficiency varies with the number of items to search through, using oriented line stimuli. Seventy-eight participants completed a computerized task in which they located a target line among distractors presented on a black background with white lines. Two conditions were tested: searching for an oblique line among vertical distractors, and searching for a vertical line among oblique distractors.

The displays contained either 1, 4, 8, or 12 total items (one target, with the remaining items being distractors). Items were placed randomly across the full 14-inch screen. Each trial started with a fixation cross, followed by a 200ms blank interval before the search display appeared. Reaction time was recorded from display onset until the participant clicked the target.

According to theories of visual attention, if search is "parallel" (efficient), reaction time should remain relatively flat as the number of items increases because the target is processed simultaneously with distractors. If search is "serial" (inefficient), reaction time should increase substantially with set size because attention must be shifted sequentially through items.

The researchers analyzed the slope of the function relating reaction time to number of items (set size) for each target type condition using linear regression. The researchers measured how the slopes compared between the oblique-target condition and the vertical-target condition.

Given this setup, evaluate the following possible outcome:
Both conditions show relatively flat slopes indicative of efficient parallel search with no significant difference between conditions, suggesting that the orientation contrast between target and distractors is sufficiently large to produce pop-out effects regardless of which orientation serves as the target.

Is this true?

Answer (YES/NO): NO